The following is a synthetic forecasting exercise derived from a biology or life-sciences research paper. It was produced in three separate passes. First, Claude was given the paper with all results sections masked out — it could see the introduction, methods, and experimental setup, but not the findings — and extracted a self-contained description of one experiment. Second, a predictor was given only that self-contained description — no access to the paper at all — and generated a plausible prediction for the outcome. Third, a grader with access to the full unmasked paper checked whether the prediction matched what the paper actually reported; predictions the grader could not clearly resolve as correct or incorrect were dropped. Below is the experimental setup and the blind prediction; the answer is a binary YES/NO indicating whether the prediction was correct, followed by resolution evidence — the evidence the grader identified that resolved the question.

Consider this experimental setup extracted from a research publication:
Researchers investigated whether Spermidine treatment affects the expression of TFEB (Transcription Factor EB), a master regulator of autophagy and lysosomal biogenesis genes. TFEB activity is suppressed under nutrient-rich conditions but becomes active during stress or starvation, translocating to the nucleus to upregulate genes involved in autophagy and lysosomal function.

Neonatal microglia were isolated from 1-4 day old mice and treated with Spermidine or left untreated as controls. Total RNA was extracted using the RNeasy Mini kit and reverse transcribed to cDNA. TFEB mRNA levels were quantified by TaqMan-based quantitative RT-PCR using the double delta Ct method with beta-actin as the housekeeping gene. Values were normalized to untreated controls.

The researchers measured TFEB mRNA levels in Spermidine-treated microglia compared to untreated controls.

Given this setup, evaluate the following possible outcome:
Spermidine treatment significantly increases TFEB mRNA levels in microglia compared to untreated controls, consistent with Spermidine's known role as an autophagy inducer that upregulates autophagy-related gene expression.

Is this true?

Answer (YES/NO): NO